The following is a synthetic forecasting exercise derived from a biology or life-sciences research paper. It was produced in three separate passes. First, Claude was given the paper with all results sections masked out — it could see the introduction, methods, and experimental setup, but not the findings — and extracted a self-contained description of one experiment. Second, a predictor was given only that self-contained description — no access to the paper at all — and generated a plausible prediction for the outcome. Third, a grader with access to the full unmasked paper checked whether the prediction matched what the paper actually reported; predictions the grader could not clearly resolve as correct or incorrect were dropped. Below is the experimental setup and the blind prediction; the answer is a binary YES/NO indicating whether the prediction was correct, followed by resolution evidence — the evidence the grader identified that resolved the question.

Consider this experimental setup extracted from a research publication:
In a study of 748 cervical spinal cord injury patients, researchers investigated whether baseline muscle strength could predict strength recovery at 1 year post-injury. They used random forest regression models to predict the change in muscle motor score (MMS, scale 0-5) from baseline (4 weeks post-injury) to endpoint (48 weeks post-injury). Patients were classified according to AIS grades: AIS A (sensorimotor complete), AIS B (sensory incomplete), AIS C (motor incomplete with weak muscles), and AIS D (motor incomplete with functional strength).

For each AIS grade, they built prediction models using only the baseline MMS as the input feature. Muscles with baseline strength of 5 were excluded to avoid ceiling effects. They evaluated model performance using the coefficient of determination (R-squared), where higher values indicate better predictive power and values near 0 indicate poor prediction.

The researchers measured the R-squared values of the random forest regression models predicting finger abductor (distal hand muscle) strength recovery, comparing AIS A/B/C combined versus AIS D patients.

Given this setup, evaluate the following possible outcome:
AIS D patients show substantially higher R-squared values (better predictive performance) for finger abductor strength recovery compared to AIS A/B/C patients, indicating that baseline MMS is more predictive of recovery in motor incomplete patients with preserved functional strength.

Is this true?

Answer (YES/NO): YES